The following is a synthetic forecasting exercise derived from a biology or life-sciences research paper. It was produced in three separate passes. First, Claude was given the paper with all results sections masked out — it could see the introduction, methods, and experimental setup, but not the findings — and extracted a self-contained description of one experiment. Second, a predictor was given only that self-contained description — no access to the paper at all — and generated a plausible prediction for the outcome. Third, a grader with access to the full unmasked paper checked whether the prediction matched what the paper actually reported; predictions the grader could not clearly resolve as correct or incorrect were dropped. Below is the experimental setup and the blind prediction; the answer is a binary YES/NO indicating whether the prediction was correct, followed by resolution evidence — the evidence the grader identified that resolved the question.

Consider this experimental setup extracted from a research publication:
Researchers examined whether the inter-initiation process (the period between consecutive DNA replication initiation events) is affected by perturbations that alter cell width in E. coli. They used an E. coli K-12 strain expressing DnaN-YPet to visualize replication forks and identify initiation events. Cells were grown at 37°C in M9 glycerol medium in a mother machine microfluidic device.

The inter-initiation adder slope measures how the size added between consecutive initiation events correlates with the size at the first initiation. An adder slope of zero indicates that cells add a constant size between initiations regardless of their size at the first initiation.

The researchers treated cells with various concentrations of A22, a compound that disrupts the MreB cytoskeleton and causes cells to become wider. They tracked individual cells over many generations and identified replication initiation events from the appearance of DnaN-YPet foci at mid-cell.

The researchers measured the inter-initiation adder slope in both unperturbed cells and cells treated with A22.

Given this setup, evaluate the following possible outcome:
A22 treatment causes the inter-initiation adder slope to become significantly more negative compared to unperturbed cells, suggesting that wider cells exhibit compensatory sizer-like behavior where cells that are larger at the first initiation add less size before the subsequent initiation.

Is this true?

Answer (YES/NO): NO